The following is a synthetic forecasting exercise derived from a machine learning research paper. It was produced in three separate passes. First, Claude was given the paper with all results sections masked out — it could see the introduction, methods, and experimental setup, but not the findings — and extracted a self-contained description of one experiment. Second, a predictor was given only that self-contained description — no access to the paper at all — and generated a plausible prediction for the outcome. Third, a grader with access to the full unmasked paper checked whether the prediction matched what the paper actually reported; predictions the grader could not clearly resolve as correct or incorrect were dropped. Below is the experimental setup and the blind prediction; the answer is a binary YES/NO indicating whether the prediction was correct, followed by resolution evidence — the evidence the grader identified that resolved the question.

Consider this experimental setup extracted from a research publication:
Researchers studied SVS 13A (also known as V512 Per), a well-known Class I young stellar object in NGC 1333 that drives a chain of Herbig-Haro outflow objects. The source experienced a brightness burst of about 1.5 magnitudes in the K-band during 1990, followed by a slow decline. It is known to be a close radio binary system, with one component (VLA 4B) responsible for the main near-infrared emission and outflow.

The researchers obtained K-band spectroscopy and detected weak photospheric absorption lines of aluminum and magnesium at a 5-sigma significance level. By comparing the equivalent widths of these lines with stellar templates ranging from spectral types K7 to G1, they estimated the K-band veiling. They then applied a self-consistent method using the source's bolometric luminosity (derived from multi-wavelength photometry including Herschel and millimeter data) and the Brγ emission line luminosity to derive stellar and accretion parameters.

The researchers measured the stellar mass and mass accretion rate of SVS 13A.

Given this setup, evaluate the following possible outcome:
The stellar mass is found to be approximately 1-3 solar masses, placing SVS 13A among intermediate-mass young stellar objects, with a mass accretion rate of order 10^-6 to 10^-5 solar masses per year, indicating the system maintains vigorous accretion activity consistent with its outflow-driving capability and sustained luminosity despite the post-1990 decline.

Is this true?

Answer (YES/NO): YES